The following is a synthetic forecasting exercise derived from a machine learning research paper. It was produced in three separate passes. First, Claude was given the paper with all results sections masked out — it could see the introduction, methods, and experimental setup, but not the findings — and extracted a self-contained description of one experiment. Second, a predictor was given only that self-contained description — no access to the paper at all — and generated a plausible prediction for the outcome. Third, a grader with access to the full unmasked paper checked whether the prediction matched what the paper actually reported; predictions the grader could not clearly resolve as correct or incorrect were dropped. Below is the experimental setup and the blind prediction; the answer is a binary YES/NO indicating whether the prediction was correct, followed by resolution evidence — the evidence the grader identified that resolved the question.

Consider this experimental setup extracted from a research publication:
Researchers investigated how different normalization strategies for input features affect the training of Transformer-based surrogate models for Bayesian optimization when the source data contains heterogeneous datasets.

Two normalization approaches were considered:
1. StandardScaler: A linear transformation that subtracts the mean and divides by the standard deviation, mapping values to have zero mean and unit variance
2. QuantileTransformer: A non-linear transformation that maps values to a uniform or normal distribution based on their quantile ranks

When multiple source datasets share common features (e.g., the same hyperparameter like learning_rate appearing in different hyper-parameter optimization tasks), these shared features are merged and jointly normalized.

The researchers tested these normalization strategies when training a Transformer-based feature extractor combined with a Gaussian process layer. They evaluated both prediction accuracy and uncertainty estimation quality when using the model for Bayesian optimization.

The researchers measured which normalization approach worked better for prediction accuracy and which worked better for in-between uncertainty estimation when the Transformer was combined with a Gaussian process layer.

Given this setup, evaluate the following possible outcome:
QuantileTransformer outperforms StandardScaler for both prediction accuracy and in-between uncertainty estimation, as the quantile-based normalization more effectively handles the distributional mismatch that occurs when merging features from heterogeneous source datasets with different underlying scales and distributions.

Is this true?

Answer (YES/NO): NO